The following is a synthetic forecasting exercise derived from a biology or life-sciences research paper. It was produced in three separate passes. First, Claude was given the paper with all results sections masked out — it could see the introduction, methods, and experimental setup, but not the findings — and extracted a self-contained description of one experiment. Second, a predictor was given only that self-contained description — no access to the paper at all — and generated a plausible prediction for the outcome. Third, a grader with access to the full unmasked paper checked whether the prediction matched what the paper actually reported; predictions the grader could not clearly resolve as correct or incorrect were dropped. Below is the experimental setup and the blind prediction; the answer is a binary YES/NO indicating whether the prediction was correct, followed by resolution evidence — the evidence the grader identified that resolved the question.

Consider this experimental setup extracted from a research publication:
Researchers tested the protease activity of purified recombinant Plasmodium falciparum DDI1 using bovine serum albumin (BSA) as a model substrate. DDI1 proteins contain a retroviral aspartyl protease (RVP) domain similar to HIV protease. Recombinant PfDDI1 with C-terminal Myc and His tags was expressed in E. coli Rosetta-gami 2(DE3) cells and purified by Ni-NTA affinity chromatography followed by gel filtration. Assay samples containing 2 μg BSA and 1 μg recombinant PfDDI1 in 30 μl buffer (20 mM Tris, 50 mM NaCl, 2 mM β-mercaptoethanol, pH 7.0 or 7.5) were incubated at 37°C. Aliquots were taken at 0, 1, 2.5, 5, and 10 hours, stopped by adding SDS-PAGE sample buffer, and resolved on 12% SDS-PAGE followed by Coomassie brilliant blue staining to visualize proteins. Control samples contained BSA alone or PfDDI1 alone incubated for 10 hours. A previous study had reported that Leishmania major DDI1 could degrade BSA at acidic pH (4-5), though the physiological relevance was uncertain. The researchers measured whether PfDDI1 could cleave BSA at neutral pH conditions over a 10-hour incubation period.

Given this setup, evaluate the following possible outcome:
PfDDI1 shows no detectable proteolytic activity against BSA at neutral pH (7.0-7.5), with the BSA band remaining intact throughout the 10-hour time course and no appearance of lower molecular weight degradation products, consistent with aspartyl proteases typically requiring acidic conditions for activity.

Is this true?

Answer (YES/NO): YES